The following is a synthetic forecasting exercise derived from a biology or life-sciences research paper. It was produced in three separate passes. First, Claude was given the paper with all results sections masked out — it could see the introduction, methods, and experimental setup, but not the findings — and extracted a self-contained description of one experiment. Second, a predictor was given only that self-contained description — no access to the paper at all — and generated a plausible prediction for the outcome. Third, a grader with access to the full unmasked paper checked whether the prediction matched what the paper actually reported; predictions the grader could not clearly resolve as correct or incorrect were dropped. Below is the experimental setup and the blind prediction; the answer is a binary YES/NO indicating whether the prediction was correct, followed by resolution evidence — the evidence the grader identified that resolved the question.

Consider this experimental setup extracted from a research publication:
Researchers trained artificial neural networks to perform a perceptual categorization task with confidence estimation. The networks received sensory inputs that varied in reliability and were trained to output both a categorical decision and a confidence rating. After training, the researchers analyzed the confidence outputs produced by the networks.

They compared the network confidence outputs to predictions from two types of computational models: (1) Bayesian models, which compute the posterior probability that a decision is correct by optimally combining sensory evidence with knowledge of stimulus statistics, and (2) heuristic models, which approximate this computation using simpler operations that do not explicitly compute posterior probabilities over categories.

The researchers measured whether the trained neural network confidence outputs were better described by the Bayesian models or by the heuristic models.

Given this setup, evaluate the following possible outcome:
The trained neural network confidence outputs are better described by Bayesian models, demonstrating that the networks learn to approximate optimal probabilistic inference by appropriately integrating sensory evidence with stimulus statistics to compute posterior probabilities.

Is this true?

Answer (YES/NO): NO